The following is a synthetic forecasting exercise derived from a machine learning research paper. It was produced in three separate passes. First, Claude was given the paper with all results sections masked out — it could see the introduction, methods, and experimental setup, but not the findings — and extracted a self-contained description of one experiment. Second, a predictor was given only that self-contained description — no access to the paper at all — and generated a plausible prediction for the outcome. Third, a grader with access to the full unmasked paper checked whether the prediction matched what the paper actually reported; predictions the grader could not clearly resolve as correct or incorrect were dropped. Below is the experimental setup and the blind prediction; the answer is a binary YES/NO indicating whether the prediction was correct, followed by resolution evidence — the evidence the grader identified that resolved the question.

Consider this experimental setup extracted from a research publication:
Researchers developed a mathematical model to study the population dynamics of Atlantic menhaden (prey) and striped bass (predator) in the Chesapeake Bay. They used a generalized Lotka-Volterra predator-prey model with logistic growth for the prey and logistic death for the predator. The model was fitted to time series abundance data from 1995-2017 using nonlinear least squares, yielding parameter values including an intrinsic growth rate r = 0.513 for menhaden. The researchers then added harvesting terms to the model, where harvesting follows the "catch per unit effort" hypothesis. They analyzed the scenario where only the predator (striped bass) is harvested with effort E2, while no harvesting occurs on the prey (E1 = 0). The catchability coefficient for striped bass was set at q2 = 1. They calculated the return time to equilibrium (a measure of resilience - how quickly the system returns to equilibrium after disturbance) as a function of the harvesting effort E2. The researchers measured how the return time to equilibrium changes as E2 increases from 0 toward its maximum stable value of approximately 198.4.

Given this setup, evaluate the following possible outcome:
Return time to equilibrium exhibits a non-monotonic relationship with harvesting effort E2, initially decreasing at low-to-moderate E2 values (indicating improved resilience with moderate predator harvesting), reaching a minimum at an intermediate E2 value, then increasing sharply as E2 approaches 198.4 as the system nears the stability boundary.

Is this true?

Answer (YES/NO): NO